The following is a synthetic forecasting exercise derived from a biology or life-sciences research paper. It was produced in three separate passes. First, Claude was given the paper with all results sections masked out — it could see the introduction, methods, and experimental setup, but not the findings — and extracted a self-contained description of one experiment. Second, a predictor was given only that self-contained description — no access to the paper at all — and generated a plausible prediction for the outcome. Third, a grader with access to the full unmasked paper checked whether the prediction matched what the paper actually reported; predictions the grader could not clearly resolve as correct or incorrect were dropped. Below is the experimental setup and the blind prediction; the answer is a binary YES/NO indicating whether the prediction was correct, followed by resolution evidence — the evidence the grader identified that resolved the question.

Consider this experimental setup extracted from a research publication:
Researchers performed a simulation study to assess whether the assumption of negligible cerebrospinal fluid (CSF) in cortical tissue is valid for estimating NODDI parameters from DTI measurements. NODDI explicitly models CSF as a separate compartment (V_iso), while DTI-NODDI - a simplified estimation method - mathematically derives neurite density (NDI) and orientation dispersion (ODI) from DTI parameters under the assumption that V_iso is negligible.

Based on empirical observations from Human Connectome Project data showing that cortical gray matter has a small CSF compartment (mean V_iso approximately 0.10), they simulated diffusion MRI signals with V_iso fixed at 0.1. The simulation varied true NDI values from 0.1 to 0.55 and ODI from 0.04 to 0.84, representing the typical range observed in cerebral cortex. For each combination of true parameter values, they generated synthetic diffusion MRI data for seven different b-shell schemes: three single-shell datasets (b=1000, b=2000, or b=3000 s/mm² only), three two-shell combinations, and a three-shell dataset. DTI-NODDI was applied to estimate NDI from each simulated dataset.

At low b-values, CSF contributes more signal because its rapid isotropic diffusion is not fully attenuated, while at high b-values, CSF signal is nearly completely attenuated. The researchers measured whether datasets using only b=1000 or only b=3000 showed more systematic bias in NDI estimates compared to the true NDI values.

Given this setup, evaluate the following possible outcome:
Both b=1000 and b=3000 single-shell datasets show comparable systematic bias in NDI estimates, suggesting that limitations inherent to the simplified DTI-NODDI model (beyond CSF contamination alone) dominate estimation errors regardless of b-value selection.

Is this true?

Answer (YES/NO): NO